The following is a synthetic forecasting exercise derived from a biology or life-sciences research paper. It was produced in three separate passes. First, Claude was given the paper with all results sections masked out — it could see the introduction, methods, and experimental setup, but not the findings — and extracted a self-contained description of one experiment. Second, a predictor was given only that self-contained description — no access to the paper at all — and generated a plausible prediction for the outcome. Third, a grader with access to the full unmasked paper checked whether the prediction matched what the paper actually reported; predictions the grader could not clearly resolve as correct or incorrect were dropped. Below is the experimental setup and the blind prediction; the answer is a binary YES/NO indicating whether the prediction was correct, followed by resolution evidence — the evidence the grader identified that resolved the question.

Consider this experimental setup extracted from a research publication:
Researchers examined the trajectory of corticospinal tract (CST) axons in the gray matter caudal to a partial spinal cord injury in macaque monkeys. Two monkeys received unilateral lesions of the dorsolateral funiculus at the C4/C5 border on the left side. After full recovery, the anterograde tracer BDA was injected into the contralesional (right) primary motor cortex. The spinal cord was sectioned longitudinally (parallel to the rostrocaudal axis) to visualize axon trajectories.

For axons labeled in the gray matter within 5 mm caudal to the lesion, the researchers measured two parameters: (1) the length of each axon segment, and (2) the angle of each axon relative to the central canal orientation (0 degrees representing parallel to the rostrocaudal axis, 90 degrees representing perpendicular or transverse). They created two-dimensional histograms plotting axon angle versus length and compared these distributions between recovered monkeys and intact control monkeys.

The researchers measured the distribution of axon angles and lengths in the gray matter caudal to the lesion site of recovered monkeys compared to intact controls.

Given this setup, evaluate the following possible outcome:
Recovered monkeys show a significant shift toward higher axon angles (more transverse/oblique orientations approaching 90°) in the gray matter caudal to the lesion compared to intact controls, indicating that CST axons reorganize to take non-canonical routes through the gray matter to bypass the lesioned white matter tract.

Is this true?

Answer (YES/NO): NO